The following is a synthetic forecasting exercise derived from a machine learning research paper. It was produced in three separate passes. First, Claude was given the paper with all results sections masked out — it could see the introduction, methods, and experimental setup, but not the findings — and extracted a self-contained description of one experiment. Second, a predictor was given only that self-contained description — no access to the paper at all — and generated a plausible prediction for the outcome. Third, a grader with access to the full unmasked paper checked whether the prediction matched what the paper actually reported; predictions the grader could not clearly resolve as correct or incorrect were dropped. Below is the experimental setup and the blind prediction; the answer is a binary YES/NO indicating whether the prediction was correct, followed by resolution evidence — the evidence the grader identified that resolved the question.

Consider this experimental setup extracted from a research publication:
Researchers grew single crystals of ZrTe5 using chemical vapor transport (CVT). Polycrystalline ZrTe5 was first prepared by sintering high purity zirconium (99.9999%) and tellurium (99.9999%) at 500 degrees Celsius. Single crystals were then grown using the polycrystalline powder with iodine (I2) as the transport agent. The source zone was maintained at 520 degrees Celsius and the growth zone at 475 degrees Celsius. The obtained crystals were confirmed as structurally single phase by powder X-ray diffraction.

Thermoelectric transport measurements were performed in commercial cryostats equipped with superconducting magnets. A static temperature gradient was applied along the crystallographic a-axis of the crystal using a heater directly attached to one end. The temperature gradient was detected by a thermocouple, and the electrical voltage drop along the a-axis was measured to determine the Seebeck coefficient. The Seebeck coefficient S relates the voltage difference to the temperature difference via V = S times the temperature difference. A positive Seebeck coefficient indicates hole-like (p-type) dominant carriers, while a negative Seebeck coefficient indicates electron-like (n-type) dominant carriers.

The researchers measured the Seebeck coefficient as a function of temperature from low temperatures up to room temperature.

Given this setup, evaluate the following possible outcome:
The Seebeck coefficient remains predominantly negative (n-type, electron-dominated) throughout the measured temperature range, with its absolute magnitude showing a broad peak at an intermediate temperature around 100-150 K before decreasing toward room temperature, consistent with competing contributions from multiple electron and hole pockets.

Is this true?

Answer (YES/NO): NO